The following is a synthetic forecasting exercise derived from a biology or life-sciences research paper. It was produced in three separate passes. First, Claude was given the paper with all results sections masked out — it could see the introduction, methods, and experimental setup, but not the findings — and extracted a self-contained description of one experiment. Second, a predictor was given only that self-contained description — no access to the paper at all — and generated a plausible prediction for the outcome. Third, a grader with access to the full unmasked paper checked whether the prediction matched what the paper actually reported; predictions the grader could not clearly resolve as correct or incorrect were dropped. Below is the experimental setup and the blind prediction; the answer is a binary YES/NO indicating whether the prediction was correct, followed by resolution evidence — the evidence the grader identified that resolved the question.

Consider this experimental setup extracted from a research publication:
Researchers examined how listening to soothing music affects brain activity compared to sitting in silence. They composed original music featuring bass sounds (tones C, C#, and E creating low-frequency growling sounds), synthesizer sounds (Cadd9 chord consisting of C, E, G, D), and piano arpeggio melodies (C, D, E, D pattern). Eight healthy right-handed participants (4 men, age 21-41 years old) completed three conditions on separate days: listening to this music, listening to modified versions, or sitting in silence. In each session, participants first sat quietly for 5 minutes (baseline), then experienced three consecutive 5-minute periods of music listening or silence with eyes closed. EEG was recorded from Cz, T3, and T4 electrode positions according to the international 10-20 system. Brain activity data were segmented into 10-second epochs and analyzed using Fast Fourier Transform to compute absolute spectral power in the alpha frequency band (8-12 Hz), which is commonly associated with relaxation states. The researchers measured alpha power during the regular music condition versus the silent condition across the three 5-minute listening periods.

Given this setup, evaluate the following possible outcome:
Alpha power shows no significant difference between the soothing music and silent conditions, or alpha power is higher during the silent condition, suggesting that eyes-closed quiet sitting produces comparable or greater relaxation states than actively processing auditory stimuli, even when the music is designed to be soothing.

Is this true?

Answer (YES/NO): YES